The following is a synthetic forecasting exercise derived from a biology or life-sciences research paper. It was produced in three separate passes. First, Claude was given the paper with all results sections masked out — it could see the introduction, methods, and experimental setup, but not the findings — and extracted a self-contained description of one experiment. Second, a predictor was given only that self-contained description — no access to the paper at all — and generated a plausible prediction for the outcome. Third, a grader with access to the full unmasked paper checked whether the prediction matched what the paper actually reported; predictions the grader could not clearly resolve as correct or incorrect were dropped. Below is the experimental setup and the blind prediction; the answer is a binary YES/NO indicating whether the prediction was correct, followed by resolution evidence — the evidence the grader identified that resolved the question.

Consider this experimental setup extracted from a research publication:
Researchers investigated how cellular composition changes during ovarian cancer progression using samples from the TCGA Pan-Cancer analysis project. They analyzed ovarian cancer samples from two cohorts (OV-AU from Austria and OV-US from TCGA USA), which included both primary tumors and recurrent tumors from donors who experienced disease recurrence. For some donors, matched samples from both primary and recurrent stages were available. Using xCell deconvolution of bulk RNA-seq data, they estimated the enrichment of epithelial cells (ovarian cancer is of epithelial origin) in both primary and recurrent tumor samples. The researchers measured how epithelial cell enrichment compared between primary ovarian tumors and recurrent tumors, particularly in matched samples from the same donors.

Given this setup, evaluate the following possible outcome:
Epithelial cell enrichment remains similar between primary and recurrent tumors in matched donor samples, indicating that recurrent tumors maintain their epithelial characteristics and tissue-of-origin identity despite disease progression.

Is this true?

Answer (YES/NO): NO